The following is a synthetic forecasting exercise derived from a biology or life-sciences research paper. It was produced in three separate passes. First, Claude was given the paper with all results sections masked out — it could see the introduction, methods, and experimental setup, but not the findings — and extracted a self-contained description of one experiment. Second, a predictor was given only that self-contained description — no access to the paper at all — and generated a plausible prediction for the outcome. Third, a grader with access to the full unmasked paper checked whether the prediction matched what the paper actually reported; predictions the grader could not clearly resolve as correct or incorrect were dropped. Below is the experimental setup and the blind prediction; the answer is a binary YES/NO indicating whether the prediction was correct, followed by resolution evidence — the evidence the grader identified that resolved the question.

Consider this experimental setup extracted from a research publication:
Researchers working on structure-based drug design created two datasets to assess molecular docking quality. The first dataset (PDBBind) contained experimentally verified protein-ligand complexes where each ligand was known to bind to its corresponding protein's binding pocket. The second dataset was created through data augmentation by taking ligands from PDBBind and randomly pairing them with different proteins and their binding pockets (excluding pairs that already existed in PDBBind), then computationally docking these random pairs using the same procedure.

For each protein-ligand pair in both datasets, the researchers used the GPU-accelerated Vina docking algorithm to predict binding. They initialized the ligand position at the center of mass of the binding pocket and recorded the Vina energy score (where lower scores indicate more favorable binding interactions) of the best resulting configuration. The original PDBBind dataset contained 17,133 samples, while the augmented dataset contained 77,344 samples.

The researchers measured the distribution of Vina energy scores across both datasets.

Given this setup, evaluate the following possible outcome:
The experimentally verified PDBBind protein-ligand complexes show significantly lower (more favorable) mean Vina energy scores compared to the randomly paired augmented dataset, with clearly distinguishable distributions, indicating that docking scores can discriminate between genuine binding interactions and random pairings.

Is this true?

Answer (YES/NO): YES